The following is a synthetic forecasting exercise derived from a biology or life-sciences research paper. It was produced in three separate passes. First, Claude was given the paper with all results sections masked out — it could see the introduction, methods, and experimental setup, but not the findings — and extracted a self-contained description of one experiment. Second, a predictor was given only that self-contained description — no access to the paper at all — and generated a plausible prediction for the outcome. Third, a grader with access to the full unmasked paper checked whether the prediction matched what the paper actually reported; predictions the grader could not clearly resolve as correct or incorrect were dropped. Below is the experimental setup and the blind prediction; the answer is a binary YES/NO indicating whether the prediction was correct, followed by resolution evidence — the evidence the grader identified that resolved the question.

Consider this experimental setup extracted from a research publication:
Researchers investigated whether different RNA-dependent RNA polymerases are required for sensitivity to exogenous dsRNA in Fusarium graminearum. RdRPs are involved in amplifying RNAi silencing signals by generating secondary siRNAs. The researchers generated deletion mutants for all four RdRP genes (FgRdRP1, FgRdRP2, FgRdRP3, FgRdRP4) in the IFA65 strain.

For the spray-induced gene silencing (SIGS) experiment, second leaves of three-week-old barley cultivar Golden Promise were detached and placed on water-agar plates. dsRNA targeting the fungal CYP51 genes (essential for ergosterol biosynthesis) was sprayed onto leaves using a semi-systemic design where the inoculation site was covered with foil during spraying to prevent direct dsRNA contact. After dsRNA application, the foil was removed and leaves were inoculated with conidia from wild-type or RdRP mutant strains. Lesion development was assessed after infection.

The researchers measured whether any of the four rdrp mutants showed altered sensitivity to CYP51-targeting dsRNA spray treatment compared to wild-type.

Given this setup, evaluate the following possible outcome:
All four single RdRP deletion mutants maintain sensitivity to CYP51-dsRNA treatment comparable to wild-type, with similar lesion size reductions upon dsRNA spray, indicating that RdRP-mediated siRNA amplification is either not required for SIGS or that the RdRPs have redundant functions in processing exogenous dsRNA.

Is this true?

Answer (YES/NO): NO